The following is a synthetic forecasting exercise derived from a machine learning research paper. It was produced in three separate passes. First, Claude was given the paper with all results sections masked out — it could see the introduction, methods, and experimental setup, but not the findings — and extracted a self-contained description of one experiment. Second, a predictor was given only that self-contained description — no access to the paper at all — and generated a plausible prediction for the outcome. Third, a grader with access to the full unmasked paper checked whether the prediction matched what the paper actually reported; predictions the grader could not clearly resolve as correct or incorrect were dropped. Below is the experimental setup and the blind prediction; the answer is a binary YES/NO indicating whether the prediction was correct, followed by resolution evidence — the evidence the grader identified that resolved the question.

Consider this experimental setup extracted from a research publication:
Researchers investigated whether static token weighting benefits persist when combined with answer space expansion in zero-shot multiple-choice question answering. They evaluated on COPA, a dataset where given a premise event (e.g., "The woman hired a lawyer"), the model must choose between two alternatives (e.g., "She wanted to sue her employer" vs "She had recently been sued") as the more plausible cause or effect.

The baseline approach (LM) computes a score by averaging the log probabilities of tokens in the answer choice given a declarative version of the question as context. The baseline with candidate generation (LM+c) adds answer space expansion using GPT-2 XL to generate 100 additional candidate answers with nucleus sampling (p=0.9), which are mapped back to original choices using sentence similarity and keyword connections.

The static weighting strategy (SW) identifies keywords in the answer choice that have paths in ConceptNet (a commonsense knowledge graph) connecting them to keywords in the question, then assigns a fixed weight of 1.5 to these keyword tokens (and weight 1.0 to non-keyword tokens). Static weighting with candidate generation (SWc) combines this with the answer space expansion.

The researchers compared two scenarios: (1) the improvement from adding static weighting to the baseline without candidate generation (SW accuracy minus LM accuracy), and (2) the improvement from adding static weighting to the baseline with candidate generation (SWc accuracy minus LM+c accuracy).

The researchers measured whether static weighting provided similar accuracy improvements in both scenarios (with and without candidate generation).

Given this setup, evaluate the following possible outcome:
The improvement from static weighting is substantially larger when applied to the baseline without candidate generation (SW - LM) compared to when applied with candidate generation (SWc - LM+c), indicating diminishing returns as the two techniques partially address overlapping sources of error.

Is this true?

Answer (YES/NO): YES